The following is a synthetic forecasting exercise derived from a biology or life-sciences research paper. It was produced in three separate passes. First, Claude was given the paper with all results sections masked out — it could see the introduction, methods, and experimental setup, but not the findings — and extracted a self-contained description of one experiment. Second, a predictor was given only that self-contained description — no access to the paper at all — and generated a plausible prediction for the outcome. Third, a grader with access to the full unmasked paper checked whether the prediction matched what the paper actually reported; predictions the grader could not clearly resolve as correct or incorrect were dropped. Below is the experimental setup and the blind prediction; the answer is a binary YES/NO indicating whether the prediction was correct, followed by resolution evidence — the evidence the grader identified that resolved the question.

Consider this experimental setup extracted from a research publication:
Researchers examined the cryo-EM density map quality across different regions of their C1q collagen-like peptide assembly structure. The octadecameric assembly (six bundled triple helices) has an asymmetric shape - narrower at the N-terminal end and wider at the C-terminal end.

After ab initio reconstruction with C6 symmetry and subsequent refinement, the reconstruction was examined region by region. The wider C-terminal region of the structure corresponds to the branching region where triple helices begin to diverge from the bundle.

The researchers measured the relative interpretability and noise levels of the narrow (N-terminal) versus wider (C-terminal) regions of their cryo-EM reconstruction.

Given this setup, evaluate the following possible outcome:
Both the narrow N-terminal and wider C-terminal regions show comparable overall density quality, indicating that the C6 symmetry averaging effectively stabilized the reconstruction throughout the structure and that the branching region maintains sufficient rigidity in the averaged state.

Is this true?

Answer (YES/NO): NO